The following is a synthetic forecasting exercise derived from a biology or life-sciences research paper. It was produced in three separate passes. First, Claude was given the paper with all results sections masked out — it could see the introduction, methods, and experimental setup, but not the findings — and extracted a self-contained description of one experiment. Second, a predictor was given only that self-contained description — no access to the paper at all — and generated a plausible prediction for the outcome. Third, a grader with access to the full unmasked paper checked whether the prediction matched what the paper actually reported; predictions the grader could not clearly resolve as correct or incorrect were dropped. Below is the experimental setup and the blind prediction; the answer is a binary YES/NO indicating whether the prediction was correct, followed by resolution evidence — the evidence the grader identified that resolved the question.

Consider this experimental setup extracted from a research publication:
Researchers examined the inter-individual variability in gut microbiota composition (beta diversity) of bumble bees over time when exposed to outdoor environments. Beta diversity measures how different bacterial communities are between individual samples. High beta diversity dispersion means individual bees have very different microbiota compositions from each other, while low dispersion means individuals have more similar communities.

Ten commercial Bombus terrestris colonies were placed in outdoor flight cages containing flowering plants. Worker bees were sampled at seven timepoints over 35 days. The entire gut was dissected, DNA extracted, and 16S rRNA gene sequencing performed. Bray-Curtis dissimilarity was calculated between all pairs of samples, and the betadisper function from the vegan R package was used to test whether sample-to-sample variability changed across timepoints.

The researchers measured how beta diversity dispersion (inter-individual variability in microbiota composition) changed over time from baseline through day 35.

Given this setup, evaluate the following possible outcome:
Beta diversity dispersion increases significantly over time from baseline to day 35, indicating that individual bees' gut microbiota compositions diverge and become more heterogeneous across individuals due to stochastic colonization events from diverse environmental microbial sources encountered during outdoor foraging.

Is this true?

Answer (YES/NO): YES